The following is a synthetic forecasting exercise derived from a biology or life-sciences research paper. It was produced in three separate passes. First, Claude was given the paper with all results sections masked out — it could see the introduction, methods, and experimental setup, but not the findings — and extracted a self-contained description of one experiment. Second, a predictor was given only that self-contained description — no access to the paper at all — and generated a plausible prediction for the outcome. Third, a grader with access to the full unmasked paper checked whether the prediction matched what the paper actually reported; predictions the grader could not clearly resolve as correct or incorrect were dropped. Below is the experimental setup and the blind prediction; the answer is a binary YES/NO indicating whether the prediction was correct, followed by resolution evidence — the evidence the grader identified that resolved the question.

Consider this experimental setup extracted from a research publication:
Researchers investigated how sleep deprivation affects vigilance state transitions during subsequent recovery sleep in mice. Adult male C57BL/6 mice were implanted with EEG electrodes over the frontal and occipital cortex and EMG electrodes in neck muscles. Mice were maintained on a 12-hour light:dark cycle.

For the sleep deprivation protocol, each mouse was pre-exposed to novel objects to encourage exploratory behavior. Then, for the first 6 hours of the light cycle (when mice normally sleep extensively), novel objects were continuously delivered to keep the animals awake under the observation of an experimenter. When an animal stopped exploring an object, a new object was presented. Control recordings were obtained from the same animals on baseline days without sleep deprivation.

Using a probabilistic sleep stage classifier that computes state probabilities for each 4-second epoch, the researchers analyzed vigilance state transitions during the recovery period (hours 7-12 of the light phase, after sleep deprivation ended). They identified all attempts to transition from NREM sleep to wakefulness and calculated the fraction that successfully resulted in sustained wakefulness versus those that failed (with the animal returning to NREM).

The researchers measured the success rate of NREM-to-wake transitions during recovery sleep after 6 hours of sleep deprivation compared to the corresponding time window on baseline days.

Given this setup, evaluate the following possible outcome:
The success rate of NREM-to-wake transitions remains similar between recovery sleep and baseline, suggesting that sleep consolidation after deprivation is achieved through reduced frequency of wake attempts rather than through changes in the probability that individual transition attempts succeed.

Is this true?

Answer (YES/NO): NO